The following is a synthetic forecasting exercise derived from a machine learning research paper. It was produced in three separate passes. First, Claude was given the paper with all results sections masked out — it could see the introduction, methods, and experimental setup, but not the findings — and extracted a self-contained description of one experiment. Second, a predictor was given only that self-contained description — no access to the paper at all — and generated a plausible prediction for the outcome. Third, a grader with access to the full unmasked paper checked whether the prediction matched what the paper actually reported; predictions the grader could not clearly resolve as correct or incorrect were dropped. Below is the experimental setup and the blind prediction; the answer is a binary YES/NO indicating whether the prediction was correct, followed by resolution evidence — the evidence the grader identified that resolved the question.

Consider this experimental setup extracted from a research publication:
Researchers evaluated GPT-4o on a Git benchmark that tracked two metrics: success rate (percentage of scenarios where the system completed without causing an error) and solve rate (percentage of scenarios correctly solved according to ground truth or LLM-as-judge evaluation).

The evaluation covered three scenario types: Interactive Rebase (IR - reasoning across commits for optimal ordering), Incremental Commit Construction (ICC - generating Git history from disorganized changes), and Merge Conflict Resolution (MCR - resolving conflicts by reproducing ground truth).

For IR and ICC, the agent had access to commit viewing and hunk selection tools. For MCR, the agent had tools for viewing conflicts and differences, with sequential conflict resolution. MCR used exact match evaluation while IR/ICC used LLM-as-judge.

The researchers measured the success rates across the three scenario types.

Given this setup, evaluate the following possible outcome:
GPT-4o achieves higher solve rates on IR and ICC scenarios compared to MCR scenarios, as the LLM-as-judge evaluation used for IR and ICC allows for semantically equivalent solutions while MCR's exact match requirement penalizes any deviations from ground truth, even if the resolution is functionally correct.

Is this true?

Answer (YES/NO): YES